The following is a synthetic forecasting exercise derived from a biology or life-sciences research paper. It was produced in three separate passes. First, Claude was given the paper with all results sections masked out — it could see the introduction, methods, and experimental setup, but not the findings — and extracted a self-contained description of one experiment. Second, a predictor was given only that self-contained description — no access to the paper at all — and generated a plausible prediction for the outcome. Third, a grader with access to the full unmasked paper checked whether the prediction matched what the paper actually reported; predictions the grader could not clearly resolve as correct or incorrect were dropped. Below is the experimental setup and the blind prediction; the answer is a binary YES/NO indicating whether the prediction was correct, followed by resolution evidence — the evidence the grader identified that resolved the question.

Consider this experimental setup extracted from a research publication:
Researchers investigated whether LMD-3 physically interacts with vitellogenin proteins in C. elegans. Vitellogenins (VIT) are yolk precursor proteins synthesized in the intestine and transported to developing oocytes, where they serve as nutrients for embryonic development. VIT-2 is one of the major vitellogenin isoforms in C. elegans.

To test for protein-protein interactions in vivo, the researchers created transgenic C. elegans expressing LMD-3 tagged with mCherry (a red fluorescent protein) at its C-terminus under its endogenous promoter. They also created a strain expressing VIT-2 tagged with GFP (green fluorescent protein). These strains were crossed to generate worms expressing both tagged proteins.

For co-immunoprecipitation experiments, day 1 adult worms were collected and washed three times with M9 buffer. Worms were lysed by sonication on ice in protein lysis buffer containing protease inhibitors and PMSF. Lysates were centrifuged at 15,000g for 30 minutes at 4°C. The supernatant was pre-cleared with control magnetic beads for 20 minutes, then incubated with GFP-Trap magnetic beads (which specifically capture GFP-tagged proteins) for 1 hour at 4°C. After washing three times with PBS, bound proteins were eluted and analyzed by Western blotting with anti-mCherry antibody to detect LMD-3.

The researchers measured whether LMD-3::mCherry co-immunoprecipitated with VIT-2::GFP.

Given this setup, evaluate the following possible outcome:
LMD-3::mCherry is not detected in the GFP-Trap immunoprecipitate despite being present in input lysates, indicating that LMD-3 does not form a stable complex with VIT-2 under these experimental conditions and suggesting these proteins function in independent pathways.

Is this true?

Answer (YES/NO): NO